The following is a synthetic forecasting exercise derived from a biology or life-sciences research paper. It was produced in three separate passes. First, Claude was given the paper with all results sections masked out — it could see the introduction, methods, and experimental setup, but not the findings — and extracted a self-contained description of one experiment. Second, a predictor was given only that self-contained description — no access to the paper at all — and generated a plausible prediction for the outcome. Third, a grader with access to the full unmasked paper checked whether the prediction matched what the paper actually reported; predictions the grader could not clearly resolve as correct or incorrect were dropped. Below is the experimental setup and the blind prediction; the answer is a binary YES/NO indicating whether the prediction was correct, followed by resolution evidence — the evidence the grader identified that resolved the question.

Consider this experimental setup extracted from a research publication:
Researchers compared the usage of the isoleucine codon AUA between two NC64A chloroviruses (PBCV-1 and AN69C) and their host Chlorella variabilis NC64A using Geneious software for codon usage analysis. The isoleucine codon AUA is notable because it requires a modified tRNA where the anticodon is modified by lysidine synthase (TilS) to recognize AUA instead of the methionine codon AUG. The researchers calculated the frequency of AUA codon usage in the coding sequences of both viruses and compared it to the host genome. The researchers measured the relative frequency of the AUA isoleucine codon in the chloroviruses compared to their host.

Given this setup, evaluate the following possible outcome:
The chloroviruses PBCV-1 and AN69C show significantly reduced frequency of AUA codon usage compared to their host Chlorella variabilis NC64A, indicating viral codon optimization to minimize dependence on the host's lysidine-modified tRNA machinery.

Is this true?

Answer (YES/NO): NO